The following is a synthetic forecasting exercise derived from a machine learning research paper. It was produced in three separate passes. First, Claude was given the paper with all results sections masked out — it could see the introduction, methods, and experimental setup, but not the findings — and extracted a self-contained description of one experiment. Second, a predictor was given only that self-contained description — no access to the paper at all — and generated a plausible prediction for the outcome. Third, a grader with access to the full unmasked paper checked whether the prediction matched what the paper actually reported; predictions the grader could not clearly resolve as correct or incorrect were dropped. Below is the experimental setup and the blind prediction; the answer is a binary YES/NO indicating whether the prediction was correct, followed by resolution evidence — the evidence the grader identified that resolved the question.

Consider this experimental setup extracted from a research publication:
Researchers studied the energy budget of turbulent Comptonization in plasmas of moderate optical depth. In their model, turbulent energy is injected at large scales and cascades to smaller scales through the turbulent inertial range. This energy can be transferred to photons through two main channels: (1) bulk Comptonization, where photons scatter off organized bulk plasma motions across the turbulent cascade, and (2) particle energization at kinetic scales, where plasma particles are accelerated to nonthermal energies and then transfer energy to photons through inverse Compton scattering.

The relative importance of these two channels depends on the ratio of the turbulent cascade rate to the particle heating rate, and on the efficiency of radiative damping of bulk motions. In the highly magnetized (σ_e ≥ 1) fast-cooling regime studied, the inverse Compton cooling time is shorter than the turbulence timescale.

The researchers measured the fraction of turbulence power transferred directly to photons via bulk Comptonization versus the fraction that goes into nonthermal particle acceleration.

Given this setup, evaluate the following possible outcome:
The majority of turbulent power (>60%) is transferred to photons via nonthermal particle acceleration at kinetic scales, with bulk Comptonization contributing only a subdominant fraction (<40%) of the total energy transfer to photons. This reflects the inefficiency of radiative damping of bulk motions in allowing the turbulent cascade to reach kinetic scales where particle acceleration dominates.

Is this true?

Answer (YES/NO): NO